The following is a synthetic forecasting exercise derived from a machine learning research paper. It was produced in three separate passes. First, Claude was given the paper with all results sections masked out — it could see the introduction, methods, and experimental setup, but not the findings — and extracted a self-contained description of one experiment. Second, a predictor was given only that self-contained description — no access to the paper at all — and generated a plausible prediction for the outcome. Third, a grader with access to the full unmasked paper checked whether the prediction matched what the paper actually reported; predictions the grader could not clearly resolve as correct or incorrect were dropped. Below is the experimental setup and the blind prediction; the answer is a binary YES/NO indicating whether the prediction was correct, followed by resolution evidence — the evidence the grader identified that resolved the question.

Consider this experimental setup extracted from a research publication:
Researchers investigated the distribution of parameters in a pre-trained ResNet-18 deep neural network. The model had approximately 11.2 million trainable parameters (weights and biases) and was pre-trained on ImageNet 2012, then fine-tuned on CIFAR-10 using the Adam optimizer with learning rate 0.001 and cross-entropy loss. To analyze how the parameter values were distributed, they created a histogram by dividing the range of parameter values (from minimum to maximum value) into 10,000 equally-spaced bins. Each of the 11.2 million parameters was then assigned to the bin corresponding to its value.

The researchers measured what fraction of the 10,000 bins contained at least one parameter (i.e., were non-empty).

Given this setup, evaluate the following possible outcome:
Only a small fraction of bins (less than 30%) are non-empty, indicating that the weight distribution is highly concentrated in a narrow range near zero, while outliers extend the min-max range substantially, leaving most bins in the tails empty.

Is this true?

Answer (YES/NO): NO